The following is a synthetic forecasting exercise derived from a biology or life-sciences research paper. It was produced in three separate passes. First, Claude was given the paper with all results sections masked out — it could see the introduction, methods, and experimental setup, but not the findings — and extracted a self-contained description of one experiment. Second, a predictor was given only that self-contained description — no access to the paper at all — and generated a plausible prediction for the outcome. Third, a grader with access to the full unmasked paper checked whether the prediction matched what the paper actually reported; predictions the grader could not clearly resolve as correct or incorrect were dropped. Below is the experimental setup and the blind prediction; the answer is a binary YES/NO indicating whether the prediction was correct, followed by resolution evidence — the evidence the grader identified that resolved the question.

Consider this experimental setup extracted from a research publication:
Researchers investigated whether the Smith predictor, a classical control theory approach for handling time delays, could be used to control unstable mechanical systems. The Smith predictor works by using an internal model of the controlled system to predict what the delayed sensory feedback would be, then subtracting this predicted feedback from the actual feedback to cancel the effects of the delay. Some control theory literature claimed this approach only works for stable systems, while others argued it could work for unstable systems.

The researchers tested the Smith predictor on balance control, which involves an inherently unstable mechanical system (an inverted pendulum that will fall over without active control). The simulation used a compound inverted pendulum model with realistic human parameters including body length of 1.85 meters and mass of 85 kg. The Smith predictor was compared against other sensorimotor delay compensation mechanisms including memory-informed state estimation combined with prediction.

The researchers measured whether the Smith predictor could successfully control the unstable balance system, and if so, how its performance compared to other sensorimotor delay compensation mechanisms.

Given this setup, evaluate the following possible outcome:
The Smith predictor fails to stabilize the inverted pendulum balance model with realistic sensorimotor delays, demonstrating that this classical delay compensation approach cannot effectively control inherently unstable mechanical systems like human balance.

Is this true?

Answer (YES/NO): NO